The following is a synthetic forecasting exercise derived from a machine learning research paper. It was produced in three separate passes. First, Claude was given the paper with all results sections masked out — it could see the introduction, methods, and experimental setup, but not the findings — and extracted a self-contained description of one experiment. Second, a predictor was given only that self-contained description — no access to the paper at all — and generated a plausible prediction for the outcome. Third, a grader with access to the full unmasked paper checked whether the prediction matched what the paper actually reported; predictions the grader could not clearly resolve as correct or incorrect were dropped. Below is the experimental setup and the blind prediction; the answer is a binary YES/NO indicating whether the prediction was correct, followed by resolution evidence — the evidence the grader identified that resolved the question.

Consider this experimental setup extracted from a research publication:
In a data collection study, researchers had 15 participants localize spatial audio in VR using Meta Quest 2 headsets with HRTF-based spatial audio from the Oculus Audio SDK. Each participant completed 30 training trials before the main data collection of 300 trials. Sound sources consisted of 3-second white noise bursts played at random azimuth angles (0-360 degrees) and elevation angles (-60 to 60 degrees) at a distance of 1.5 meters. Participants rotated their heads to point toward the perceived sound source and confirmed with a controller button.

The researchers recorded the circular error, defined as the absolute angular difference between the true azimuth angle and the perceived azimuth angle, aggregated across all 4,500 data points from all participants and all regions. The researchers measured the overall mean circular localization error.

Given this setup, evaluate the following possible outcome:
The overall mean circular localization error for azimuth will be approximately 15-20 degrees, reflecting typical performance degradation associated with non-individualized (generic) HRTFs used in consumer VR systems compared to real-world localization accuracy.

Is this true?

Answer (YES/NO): NO